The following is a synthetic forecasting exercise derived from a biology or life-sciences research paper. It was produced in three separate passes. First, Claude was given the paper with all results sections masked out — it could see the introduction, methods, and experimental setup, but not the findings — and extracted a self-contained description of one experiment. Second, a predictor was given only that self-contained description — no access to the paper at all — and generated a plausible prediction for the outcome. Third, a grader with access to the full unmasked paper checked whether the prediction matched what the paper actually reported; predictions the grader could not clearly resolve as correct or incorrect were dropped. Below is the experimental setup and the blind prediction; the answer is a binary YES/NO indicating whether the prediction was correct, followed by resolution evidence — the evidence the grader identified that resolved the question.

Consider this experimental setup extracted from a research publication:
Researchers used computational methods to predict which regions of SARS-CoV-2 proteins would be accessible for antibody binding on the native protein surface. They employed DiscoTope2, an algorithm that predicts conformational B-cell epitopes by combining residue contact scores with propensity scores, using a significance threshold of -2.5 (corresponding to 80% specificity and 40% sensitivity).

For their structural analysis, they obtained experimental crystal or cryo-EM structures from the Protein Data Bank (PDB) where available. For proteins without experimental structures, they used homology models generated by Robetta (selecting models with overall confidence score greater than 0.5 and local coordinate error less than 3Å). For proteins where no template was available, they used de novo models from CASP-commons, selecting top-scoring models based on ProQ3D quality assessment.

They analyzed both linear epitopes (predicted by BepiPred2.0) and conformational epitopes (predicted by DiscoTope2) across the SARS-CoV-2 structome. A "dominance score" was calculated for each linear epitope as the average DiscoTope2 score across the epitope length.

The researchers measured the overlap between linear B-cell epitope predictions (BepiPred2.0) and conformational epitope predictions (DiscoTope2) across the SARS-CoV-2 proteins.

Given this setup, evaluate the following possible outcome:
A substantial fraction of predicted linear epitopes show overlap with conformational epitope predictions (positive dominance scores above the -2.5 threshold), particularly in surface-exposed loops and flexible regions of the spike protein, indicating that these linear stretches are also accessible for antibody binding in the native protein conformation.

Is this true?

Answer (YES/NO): NO